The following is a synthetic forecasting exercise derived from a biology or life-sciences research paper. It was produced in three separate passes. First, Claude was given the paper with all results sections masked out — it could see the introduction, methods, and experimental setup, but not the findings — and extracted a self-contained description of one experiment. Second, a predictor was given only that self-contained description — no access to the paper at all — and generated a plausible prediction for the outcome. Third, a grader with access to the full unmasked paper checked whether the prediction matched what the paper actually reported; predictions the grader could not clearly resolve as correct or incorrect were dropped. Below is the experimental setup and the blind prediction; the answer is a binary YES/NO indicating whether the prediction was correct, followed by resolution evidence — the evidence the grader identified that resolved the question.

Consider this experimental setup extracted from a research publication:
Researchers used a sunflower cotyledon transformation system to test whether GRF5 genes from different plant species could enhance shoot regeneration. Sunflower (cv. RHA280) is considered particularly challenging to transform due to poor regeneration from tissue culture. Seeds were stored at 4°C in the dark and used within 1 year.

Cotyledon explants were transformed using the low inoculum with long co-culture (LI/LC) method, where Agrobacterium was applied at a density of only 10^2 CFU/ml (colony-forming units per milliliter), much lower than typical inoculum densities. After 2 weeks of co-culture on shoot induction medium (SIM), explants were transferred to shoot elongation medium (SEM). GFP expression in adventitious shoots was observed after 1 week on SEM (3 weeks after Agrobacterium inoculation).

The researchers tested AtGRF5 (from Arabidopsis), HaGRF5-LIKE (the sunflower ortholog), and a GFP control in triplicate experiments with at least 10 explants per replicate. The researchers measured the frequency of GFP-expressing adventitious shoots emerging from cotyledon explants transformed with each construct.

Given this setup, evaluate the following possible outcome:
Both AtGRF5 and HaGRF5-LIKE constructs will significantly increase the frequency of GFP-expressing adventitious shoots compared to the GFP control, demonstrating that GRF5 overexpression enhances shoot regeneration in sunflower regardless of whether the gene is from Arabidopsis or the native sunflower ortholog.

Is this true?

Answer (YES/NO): NO